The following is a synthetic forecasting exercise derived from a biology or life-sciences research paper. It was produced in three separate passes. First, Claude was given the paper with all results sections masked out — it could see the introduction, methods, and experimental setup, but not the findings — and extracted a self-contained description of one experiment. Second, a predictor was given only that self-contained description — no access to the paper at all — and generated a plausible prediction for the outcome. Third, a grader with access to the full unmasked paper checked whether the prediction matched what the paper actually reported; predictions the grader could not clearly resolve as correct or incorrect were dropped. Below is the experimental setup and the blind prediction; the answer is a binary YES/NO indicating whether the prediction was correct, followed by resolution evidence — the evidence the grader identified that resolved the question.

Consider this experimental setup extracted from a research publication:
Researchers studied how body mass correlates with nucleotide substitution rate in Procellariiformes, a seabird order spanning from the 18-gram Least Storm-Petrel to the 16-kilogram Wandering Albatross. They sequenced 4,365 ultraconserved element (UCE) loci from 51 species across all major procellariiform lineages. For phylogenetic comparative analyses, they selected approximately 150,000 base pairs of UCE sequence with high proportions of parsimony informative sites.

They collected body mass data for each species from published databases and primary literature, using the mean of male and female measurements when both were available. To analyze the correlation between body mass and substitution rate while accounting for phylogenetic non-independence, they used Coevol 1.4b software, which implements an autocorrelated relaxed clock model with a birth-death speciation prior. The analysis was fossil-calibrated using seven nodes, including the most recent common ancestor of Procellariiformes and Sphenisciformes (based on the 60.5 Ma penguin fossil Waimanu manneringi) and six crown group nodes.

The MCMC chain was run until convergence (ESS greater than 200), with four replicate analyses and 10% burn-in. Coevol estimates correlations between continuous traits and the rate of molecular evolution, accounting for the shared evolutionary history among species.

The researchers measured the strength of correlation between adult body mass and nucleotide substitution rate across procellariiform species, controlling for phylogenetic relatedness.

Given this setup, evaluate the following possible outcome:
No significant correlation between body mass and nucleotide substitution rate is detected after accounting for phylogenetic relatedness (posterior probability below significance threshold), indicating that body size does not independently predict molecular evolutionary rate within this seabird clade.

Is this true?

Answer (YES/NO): YES